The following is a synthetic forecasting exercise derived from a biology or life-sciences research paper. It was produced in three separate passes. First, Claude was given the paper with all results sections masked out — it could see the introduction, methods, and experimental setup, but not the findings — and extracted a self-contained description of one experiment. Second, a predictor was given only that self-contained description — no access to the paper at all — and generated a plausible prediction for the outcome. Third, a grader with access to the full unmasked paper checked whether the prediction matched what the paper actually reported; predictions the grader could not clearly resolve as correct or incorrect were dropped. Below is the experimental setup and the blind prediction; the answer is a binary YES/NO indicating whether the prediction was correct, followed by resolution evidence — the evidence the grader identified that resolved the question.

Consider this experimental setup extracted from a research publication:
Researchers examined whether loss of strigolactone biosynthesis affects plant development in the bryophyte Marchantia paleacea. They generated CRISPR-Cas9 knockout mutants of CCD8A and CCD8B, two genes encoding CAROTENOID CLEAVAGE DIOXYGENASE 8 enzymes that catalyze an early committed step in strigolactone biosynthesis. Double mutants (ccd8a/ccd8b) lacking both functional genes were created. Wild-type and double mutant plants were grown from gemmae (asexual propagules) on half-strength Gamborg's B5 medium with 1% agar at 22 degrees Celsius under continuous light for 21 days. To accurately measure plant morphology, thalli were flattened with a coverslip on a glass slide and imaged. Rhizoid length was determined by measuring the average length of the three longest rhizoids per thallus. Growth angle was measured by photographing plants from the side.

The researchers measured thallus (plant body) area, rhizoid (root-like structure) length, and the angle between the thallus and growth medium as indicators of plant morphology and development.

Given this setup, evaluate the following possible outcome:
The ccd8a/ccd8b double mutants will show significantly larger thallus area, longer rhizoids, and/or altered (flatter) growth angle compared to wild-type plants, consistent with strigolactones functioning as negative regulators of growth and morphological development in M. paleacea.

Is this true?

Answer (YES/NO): NO